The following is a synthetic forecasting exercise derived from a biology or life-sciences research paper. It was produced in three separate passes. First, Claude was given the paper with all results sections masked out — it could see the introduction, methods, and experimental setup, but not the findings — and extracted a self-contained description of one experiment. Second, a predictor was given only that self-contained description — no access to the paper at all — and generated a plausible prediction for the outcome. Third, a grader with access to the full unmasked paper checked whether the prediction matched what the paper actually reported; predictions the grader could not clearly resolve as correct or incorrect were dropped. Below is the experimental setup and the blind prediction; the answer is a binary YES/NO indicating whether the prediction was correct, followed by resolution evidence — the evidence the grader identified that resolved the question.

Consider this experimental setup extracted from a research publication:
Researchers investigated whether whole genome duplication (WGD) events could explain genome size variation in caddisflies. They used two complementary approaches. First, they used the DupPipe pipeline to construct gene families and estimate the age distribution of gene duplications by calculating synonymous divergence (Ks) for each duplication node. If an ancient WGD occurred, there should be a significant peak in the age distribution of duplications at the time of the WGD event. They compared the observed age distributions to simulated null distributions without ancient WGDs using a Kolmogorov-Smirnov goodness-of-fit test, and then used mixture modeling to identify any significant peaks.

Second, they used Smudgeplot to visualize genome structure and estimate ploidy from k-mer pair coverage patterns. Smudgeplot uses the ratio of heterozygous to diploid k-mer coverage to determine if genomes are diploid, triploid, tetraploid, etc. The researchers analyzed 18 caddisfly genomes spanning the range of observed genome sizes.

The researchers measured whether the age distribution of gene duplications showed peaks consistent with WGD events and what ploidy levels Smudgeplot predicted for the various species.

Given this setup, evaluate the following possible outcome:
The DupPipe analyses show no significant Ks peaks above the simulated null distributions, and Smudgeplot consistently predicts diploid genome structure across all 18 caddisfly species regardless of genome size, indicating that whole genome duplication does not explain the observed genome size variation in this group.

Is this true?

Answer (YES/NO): NO